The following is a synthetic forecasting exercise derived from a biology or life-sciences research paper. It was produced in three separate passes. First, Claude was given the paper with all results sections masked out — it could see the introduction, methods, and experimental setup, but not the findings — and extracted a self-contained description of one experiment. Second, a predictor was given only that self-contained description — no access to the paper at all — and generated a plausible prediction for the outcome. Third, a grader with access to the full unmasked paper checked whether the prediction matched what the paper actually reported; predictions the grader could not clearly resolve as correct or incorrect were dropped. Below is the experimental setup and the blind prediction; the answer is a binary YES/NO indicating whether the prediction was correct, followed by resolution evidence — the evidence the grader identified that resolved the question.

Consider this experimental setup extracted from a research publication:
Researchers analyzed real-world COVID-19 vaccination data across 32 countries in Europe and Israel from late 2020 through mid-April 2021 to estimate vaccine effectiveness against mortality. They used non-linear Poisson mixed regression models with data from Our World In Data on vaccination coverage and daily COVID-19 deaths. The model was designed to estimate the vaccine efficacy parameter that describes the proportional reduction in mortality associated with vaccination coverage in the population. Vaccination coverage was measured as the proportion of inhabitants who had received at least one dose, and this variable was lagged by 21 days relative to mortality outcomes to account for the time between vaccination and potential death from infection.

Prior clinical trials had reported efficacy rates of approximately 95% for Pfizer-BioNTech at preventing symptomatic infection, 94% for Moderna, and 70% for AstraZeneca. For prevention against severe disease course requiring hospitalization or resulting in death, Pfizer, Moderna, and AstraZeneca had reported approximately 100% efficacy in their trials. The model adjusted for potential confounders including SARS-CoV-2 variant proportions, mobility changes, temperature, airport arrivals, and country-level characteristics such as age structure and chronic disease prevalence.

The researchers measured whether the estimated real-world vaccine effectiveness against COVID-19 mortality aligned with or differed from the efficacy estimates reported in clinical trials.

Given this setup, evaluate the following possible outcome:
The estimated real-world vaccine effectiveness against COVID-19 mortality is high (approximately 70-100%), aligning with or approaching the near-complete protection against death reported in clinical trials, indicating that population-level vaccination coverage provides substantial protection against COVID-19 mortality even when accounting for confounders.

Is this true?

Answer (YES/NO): NO